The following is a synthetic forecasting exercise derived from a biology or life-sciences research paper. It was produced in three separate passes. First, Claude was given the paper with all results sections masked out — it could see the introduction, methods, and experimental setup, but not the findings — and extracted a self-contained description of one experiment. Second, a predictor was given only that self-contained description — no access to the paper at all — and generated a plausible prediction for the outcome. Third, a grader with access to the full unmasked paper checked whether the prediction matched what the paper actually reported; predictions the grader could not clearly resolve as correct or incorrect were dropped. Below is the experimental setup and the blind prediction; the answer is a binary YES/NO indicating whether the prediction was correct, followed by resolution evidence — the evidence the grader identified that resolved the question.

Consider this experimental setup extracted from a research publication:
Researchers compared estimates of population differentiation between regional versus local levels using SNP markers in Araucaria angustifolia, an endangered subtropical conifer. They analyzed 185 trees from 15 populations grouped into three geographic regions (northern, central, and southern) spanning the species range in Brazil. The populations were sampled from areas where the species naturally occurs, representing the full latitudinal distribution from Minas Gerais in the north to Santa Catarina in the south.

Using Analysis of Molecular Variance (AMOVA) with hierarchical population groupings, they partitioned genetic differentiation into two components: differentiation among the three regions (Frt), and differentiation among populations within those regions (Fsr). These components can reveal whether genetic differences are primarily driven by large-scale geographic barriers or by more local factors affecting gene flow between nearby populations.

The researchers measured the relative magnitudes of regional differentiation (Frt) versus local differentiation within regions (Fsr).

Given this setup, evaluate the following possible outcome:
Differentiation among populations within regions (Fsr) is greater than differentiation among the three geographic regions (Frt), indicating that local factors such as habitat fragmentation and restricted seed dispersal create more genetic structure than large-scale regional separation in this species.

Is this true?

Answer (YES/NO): NO